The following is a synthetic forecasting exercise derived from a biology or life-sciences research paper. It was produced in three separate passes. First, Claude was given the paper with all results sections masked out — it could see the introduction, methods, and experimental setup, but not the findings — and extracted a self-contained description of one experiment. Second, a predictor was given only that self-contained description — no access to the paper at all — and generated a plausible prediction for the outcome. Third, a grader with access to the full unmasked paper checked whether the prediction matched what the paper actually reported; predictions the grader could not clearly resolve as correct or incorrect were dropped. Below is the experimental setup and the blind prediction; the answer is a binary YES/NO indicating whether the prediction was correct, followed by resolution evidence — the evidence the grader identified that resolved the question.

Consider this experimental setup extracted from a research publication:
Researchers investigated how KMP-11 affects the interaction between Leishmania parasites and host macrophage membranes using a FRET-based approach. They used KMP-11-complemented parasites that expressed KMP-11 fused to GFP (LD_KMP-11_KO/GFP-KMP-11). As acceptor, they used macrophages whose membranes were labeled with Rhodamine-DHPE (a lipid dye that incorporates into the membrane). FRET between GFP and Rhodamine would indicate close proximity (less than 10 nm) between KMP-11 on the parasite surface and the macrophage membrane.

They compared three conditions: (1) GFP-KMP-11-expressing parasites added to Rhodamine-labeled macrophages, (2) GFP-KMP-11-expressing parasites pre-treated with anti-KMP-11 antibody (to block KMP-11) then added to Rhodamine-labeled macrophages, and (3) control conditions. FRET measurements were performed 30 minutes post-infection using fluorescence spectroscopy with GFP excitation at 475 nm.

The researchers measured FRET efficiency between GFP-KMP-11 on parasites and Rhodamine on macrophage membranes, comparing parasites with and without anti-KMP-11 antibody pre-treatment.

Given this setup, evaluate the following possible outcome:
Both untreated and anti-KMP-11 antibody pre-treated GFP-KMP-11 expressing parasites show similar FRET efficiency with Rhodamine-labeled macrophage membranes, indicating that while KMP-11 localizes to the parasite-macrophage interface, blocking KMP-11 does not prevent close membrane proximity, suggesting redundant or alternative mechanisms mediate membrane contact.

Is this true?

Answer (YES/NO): NO